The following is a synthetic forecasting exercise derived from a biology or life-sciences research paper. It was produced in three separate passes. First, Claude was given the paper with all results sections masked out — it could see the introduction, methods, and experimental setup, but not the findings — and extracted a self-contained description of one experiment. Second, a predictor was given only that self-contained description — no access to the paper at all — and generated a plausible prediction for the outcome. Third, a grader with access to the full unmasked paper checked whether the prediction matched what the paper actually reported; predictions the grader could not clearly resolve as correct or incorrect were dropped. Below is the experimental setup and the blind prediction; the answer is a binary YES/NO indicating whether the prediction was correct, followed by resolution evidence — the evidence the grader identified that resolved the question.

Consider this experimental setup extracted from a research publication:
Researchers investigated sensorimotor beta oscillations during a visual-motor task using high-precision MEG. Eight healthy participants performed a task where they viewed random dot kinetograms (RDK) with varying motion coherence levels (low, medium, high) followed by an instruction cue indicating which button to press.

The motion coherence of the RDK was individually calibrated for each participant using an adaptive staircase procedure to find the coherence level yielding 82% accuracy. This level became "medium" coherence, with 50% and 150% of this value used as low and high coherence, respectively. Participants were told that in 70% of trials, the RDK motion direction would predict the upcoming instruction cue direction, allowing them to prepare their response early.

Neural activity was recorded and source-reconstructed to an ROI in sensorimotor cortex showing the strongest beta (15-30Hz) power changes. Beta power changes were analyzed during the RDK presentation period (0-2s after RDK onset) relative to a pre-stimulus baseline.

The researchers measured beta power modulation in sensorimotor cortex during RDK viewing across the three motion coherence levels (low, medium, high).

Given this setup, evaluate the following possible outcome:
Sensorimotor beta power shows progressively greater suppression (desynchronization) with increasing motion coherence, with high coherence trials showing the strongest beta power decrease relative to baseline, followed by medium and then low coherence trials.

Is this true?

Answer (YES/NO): YES